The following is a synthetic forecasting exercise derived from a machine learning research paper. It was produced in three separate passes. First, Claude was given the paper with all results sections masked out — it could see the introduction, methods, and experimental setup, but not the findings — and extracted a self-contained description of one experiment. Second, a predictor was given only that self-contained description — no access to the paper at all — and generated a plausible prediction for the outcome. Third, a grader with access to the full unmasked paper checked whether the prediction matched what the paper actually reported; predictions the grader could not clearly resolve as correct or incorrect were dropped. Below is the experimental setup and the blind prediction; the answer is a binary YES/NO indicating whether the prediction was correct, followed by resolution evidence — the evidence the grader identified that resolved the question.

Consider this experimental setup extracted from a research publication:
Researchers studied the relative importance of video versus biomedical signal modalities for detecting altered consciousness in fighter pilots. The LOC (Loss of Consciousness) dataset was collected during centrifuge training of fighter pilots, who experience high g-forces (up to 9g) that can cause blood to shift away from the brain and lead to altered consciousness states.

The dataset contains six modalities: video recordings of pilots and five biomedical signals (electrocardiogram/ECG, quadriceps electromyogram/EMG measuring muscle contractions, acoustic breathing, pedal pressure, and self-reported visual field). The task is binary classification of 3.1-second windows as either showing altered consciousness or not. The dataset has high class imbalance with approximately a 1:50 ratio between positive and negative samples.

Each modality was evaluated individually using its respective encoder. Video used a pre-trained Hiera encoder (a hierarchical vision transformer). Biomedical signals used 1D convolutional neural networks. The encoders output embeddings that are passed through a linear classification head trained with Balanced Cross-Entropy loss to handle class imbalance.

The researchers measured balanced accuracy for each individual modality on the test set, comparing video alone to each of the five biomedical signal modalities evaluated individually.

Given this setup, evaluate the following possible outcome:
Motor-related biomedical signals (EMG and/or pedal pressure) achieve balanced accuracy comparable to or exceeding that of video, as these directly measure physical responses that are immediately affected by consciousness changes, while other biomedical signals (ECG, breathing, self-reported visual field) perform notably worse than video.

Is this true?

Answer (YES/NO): NO